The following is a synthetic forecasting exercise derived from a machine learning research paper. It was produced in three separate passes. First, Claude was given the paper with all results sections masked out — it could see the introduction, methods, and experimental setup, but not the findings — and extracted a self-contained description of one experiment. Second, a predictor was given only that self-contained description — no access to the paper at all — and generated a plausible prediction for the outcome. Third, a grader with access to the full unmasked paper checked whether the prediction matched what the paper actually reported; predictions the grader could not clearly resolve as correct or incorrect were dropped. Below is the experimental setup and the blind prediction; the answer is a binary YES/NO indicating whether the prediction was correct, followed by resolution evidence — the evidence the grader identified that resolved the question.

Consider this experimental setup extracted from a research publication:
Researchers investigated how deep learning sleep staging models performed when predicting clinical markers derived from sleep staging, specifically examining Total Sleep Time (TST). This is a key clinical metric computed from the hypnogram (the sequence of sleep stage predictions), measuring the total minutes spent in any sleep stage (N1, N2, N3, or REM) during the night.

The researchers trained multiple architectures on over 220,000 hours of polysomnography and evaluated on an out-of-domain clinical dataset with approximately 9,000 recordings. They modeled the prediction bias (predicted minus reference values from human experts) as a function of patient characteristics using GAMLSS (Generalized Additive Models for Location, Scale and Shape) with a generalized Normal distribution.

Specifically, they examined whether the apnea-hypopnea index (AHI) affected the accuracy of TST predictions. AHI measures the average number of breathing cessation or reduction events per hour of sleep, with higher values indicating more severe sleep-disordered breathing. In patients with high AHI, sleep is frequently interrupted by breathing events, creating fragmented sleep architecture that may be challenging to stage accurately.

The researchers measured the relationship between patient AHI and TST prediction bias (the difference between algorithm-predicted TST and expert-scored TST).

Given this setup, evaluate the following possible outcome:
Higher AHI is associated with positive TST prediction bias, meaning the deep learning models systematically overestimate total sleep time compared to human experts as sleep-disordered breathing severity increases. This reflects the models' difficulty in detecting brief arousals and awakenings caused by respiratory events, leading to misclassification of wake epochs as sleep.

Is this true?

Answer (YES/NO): NO